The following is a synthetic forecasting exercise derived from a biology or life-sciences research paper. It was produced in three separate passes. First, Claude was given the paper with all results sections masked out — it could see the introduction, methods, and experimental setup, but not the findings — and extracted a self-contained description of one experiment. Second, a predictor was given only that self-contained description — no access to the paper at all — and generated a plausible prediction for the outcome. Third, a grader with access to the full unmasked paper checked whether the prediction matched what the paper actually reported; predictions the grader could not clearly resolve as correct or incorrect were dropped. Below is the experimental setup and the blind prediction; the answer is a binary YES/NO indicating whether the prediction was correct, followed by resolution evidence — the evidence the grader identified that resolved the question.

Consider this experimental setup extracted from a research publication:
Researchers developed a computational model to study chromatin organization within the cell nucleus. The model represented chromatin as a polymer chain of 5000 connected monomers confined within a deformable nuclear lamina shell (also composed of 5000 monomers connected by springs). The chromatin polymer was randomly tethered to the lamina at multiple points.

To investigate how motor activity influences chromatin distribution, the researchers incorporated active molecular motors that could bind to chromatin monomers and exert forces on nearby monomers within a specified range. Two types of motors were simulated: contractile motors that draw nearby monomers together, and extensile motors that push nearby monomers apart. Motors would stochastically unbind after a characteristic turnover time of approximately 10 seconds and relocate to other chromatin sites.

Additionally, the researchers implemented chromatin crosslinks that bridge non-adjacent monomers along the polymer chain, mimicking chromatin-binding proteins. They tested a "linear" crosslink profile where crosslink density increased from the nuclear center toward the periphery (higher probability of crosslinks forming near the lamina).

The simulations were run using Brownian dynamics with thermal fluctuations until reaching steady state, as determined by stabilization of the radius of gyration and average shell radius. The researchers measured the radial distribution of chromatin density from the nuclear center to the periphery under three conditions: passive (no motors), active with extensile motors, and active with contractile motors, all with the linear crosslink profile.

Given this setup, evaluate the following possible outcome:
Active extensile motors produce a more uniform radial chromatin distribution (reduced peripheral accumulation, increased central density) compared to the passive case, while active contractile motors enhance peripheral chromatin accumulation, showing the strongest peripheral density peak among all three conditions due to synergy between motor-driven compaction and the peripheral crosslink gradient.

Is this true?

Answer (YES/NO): NO